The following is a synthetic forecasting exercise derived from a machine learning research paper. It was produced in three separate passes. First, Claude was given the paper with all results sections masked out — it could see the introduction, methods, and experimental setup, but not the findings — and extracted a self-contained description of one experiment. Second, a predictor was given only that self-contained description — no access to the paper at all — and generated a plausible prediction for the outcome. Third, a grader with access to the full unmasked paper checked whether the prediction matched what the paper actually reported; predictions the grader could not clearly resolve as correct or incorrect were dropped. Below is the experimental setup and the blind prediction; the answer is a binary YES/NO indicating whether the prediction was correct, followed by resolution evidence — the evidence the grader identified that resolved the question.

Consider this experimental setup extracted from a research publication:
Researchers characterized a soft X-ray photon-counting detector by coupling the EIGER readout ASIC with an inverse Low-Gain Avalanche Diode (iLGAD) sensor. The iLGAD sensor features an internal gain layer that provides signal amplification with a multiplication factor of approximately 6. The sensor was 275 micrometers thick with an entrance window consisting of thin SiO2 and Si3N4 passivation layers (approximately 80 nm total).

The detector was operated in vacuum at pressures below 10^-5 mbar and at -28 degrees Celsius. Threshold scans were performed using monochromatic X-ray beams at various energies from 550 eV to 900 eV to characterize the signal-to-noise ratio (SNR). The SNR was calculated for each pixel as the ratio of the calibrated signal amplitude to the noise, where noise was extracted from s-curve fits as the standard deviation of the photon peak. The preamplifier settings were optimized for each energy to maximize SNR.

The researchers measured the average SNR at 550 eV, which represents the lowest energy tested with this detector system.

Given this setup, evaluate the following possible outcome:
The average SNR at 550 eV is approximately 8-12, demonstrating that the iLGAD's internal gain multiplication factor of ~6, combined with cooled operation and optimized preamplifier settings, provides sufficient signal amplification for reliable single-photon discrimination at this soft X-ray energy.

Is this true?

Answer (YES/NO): NO